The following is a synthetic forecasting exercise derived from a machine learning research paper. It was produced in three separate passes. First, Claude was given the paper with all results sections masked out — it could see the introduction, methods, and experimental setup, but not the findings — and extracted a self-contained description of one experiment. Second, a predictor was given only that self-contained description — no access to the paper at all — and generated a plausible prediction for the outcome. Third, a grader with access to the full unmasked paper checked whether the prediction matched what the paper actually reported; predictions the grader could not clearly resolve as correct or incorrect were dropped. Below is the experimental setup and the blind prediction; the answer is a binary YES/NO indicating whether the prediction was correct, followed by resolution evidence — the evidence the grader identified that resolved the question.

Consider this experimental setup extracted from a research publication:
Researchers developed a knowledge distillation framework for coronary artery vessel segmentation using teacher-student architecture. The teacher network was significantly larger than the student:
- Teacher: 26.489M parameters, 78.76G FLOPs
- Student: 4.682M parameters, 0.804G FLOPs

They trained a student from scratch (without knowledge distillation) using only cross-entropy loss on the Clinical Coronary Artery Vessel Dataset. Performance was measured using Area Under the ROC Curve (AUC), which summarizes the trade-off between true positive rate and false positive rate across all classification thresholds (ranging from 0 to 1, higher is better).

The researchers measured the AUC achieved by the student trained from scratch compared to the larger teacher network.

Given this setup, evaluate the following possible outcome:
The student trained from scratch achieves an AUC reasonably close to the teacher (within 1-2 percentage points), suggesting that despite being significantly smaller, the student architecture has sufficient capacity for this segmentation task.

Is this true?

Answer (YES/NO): YES